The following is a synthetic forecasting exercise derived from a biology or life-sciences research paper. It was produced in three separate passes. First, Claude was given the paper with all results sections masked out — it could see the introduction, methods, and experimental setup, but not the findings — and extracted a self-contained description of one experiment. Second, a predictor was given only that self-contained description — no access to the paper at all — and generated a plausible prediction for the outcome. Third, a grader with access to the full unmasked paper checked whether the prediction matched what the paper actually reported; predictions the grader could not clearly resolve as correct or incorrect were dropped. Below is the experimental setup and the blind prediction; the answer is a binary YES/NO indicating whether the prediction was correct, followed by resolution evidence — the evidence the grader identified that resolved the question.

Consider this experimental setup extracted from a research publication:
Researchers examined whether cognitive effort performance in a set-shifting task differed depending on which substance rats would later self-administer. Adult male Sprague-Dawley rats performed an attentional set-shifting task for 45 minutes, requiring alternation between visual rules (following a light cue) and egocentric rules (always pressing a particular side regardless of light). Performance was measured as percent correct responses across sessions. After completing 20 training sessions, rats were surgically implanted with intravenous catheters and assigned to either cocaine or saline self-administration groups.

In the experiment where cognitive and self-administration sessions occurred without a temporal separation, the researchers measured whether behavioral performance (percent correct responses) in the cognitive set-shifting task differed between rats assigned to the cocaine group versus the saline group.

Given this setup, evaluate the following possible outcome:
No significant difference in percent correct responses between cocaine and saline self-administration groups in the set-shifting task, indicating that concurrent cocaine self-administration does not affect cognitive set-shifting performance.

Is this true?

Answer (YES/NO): YES